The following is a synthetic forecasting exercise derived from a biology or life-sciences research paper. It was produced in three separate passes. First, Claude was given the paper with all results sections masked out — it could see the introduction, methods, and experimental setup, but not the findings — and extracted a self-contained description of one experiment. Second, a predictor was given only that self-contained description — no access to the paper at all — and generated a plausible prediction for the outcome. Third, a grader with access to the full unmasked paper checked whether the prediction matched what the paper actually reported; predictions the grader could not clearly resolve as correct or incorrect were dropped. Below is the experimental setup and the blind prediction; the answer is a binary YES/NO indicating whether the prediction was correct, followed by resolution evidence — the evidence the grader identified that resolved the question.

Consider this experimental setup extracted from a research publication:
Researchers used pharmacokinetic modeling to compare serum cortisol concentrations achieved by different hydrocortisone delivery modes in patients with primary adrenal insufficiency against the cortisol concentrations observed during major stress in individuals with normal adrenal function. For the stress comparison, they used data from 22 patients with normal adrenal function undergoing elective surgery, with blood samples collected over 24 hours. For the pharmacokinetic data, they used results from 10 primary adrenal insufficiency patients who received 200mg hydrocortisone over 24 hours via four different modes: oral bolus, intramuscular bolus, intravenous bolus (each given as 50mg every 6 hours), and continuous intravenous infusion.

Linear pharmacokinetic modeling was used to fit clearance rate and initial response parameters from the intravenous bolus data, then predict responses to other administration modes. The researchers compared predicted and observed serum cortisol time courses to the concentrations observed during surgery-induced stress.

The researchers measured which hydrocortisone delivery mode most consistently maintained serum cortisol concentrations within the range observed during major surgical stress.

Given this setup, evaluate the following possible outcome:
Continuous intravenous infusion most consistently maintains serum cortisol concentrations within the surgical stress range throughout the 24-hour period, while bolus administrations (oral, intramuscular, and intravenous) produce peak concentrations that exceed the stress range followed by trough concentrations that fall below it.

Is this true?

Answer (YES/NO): YES